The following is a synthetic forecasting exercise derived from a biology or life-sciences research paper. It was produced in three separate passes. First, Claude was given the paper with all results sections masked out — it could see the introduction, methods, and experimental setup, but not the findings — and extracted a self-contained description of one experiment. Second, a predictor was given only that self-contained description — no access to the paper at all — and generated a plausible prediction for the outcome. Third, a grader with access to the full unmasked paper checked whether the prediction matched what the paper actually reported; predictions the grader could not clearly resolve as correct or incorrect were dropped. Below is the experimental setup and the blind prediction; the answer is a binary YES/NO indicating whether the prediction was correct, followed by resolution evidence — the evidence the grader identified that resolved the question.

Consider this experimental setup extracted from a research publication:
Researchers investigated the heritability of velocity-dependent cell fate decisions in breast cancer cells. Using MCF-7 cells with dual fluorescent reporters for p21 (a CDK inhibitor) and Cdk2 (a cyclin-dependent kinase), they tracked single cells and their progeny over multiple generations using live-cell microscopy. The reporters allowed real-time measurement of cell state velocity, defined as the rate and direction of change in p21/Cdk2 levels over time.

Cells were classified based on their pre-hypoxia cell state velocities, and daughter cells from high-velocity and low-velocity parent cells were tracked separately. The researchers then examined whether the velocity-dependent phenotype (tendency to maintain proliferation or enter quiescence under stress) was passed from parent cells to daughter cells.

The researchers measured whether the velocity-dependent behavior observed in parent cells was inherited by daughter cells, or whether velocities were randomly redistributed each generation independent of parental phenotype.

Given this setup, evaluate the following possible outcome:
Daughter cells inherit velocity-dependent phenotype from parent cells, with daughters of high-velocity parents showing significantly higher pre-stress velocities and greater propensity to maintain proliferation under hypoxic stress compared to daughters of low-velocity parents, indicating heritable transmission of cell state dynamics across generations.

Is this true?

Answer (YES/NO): YES